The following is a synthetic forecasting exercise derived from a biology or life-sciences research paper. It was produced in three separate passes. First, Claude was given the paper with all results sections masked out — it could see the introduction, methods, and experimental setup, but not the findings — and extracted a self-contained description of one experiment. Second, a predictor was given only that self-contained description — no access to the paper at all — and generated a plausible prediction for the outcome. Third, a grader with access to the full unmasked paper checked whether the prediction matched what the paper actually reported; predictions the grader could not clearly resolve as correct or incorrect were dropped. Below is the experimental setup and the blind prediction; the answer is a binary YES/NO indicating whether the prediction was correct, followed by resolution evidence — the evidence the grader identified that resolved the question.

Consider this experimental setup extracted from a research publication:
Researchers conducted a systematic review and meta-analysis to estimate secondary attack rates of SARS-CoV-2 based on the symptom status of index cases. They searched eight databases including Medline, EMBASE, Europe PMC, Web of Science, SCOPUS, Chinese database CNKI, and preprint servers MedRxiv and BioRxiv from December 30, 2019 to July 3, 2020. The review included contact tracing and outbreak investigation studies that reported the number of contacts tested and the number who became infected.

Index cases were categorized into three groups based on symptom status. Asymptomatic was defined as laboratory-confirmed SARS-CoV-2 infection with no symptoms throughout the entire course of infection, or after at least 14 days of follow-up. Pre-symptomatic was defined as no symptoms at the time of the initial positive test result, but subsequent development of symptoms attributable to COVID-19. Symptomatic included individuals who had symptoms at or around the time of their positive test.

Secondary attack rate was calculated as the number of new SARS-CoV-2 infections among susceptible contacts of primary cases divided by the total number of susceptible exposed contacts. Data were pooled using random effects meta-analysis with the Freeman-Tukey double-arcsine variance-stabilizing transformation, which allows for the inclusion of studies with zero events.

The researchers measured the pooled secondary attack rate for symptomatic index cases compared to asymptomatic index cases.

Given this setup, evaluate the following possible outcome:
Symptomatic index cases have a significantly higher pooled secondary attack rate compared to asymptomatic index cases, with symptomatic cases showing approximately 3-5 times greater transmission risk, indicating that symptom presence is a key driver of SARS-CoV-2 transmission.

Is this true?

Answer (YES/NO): NO